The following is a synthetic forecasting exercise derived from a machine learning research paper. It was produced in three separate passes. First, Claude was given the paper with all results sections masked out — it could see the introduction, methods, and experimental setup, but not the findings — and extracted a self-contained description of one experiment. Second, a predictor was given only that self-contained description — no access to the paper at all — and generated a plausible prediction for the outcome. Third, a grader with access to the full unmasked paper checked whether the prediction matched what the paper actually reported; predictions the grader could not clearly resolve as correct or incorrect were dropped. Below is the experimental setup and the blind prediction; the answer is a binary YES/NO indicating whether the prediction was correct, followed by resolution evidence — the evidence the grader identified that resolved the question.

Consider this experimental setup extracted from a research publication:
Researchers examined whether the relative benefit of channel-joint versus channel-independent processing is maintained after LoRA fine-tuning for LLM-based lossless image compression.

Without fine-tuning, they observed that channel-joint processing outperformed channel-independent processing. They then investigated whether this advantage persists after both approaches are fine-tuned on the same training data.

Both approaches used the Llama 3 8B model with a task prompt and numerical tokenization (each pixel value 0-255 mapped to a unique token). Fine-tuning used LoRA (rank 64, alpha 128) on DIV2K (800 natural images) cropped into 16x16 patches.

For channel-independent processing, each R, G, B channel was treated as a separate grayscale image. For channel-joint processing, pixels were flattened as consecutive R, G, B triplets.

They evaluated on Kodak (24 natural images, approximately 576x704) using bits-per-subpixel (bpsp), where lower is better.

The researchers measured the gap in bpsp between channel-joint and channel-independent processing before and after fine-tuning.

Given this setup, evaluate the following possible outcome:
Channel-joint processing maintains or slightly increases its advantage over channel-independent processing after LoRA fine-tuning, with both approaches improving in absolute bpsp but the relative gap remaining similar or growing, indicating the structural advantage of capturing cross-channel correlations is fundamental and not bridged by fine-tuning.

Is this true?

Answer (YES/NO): YES